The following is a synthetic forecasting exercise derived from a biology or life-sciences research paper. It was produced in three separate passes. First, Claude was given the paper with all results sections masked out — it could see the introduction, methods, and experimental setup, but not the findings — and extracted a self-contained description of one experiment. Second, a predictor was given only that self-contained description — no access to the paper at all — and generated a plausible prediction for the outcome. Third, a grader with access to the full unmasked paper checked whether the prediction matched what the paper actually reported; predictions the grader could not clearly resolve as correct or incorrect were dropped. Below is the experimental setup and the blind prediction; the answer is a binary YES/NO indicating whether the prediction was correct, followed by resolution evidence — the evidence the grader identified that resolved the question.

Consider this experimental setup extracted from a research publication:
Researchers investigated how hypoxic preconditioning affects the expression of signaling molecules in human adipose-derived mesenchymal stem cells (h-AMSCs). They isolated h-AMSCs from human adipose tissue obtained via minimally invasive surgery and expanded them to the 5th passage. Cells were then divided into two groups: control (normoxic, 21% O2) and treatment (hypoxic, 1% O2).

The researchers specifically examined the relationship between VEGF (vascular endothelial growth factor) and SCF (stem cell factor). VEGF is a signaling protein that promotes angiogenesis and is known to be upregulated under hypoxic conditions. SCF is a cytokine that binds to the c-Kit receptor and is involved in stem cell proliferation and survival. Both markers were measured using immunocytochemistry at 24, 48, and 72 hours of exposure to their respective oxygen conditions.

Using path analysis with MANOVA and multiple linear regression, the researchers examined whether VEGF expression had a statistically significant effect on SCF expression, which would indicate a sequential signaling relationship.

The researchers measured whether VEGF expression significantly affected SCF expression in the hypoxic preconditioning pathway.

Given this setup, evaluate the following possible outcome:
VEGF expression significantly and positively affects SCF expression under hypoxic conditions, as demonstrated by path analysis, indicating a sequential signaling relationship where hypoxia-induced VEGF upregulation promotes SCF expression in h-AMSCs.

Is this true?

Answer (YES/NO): YES